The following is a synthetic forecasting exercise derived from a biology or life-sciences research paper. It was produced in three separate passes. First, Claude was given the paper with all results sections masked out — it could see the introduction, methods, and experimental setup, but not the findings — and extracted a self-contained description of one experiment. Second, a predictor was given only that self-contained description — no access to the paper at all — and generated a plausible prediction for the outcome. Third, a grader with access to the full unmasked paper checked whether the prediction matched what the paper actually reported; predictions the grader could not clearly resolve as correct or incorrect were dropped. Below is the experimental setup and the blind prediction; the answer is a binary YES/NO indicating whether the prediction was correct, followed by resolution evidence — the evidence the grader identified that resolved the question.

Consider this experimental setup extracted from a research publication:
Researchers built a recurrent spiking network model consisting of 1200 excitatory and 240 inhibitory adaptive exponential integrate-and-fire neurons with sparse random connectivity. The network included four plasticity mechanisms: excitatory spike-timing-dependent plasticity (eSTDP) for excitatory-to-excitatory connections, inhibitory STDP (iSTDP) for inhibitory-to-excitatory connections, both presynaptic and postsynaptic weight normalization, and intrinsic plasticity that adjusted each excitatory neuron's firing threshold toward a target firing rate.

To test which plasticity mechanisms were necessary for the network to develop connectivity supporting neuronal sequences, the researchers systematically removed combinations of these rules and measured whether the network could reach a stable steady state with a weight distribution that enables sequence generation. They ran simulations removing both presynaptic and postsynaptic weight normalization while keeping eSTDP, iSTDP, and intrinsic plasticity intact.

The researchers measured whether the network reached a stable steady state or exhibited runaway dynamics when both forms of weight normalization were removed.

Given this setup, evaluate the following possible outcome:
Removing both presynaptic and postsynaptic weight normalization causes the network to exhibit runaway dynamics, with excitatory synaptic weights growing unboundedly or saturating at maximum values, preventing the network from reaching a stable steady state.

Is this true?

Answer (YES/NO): YES